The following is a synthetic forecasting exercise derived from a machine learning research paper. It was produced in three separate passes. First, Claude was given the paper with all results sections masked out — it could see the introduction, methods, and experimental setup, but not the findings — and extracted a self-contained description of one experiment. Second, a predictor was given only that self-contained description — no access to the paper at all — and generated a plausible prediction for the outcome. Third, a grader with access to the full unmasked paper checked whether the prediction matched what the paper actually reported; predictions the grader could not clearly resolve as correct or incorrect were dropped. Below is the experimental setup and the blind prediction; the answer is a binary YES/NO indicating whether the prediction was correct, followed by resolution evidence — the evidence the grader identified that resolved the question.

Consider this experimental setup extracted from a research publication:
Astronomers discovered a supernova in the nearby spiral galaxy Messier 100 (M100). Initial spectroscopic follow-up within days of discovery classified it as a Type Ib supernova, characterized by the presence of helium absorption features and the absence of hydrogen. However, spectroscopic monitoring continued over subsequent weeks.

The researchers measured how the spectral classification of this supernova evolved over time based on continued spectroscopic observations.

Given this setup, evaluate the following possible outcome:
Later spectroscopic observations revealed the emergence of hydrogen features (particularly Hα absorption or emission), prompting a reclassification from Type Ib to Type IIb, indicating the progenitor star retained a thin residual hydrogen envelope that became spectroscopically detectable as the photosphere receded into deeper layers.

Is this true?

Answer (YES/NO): YES